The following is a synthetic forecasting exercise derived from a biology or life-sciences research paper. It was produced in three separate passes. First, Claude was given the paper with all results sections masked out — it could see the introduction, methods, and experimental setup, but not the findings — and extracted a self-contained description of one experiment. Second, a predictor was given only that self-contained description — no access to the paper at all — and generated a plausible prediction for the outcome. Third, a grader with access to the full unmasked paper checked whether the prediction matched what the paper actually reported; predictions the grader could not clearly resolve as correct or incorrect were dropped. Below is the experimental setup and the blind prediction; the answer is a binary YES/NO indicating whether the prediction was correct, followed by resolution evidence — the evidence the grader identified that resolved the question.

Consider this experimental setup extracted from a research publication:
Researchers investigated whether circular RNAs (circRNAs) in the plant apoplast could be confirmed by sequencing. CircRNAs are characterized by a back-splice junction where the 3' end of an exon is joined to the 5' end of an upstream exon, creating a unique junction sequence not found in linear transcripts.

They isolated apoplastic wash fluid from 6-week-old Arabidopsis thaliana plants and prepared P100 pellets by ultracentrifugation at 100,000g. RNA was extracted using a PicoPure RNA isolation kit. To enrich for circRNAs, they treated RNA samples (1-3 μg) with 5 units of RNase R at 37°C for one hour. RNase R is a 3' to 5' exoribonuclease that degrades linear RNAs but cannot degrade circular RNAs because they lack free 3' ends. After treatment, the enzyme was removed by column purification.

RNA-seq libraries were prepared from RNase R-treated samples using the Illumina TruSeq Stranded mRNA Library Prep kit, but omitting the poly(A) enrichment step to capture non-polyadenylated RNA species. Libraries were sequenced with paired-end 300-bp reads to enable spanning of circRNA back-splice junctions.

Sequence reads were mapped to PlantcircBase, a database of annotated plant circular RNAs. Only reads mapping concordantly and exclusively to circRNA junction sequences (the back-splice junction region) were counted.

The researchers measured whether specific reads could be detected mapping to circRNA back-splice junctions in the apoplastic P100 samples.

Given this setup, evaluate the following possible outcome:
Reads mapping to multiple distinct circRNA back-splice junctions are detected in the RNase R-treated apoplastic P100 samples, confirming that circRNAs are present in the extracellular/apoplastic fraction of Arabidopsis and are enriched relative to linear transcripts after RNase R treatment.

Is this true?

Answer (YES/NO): YES